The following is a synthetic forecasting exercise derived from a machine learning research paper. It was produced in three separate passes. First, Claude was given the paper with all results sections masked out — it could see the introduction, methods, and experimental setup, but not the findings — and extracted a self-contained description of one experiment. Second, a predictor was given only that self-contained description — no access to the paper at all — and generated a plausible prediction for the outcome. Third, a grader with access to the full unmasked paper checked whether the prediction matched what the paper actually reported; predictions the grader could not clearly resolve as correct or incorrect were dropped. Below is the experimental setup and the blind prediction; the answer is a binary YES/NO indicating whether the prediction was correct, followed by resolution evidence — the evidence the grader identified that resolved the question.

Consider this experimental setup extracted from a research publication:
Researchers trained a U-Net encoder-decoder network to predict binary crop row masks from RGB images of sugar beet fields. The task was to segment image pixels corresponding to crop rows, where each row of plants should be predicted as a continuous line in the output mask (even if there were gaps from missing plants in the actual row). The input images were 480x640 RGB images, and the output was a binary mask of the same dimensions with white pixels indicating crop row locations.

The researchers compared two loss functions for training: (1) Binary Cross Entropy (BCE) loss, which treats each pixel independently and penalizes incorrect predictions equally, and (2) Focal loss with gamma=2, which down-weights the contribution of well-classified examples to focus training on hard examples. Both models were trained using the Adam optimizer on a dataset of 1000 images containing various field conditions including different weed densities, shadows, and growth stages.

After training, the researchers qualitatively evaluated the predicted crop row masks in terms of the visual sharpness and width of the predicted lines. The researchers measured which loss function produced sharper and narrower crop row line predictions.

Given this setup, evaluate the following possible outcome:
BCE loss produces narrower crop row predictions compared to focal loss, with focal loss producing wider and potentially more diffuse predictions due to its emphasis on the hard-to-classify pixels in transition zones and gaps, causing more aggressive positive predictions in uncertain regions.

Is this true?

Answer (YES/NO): YES